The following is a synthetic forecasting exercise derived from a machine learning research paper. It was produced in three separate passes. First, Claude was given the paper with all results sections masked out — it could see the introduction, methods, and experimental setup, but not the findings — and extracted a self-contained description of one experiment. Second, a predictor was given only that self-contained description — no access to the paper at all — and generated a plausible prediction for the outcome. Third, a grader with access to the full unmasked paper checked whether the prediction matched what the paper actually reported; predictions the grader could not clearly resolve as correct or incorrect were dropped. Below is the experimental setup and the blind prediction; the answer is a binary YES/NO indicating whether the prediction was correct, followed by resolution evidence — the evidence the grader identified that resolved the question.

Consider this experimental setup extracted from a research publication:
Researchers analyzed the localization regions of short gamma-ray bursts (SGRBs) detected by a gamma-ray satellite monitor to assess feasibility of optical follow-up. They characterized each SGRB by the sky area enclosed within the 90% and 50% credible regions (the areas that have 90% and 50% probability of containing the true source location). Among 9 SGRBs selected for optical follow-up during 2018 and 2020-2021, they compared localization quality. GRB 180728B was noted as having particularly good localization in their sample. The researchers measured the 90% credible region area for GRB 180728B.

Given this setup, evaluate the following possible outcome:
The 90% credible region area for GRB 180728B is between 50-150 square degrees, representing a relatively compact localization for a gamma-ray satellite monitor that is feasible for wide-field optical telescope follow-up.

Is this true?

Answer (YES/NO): NO